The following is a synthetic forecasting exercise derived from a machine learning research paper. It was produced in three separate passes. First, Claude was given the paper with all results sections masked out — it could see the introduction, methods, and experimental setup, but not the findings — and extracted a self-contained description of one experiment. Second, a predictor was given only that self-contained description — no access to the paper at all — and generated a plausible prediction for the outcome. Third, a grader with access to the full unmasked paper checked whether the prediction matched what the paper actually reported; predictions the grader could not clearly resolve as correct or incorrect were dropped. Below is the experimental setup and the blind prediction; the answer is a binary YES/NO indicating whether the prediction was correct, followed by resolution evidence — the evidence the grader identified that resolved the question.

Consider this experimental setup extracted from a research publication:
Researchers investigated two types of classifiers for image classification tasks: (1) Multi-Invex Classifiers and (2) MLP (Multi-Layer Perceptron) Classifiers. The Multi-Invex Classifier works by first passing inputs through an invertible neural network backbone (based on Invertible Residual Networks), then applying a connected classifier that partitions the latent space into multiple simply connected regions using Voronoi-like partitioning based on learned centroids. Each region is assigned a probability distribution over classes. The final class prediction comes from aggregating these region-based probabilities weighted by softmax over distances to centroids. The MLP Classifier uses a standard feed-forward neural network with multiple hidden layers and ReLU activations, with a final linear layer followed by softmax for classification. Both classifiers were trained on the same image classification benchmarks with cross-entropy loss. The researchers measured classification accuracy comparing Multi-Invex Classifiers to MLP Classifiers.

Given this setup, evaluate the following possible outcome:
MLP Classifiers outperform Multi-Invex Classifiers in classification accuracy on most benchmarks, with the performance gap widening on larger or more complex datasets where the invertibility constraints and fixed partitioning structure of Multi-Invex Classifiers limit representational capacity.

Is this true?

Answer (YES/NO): YES